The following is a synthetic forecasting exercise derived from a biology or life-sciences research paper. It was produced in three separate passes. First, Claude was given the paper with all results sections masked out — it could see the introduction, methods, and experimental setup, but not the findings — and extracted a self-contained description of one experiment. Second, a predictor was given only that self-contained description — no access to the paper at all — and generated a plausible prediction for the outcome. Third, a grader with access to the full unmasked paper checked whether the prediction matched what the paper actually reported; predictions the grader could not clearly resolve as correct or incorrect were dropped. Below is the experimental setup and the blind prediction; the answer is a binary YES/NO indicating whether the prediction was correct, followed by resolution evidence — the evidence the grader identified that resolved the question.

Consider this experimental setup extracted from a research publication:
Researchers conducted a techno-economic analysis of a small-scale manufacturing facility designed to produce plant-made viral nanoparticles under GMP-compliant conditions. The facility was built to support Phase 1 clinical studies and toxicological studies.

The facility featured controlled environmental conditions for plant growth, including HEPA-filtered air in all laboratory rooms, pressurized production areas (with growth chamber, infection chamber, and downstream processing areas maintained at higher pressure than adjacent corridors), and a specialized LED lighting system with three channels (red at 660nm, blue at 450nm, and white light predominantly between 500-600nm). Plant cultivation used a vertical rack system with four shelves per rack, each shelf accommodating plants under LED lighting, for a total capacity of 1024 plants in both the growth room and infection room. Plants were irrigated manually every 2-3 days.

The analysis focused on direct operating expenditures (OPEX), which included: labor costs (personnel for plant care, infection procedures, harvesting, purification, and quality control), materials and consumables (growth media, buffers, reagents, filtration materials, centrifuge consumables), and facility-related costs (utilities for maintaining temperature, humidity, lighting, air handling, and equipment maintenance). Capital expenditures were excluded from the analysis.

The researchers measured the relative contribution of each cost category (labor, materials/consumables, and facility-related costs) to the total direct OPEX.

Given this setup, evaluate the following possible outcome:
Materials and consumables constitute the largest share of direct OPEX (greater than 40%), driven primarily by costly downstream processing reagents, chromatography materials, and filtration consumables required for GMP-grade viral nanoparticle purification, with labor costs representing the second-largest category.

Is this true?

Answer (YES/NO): NO